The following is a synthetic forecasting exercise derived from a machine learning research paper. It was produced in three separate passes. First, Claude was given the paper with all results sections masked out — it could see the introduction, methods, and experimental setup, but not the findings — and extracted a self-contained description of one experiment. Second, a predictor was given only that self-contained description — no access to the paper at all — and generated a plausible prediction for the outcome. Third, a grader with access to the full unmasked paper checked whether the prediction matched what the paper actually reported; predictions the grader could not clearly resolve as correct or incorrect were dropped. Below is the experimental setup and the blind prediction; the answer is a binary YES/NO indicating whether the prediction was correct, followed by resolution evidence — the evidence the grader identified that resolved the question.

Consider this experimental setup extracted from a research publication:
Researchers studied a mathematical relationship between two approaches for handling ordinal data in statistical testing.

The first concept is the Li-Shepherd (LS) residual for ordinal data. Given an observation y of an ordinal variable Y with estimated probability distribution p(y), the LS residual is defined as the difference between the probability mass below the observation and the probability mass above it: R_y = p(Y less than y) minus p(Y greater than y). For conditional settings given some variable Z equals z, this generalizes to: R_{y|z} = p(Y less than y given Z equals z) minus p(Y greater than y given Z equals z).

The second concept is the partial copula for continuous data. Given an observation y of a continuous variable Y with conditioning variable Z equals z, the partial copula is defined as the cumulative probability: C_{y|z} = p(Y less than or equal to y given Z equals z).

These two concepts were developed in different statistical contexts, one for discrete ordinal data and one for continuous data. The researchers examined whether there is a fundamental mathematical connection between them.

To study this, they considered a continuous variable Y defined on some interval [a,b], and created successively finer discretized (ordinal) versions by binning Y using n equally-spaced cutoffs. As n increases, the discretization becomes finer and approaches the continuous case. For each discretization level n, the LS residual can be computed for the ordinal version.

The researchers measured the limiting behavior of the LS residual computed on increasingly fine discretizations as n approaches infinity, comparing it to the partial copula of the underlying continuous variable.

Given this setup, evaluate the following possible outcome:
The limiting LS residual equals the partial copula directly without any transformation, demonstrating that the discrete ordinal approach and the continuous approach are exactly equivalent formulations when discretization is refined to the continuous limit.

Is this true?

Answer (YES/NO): NO